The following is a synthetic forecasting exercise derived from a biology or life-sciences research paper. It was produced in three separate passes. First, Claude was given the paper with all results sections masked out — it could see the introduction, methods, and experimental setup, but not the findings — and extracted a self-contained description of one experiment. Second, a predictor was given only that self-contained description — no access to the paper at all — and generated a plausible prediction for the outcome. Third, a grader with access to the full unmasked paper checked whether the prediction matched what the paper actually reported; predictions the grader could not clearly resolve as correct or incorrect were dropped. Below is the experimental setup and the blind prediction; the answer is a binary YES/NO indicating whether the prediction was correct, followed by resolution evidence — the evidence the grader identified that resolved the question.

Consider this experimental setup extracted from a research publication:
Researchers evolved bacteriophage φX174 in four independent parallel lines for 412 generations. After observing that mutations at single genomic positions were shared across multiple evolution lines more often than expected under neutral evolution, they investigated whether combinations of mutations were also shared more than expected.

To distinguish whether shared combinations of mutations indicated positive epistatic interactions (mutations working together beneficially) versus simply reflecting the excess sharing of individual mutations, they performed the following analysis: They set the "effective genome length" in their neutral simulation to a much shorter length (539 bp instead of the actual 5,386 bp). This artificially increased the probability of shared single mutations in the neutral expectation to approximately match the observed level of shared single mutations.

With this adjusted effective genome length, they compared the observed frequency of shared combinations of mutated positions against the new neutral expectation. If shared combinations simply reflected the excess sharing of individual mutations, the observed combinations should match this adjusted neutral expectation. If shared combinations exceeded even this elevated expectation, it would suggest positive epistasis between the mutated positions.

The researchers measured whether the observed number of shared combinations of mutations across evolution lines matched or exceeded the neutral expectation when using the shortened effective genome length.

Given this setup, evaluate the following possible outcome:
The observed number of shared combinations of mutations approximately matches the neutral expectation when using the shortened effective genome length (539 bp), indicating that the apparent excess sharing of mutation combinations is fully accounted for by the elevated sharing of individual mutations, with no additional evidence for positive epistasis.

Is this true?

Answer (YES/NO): NO